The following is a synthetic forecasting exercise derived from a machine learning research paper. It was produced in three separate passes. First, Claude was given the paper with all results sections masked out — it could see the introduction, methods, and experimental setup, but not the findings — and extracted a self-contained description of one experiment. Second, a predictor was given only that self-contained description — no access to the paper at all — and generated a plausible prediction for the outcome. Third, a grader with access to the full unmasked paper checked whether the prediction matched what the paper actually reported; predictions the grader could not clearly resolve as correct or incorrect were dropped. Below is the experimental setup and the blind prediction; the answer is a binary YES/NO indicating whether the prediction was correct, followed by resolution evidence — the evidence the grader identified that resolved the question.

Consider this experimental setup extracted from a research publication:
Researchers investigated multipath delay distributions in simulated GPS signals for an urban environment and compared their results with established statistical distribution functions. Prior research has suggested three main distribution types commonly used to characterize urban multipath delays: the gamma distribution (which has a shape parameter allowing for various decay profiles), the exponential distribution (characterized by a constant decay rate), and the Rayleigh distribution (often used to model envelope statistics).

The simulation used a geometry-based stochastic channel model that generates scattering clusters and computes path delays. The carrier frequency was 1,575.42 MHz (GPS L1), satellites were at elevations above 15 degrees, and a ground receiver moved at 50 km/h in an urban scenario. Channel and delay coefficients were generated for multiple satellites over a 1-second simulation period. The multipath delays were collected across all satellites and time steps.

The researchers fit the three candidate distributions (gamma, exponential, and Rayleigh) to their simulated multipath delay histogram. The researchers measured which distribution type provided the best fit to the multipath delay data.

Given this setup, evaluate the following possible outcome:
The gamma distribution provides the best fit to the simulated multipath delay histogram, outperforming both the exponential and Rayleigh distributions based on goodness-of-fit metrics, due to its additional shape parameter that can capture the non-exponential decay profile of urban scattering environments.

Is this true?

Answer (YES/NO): NO